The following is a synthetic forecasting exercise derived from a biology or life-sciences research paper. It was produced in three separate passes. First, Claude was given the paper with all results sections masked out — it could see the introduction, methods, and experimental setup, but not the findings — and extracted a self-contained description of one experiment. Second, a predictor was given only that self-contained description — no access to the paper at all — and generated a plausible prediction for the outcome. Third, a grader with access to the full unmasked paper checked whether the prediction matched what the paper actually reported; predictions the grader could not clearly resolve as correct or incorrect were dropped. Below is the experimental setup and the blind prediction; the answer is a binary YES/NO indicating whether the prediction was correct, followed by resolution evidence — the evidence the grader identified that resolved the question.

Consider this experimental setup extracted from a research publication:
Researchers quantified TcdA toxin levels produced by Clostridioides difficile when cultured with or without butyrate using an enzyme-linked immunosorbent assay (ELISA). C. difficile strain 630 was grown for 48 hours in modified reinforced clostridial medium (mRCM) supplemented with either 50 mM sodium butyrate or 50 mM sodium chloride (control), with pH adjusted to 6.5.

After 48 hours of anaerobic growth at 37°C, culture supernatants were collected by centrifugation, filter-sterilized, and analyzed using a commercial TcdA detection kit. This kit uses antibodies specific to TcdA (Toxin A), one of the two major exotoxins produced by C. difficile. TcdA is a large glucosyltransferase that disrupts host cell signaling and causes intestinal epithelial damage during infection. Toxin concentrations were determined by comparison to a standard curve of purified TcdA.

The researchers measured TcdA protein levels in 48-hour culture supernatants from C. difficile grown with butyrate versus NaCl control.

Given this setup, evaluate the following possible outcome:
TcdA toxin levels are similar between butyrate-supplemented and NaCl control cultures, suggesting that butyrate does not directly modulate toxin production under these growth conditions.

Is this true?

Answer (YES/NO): NO